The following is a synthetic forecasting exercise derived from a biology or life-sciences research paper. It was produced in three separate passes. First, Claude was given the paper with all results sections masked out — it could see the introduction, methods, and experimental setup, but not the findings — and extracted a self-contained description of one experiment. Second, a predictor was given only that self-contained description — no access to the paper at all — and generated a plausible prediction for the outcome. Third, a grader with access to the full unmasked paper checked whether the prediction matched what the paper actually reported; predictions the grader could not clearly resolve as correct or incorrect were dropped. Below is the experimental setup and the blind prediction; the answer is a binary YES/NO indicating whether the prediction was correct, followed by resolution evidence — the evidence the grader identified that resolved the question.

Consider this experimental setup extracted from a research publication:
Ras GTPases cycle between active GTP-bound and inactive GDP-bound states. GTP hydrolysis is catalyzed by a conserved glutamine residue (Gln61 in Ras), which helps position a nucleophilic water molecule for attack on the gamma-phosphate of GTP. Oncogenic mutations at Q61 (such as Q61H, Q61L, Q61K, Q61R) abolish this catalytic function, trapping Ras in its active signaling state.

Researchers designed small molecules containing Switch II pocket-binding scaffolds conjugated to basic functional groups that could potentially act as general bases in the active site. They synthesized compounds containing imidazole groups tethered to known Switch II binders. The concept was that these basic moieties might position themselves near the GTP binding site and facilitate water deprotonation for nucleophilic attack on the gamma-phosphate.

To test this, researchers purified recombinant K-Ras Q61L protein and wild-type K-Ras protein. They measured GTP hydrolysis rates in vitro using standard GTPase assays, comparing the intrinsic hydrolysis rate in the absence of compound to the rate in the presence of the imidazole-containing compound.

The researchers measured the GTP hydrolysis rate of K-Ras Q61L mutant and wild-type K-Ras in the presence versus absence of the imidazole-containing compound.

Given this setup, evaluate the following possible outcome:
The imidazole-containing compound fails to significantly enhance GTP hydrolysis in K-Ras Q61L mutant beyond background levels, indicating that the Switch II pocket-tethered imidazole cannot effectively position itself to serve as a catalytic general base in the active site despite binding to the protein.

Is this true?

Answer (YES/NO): NO